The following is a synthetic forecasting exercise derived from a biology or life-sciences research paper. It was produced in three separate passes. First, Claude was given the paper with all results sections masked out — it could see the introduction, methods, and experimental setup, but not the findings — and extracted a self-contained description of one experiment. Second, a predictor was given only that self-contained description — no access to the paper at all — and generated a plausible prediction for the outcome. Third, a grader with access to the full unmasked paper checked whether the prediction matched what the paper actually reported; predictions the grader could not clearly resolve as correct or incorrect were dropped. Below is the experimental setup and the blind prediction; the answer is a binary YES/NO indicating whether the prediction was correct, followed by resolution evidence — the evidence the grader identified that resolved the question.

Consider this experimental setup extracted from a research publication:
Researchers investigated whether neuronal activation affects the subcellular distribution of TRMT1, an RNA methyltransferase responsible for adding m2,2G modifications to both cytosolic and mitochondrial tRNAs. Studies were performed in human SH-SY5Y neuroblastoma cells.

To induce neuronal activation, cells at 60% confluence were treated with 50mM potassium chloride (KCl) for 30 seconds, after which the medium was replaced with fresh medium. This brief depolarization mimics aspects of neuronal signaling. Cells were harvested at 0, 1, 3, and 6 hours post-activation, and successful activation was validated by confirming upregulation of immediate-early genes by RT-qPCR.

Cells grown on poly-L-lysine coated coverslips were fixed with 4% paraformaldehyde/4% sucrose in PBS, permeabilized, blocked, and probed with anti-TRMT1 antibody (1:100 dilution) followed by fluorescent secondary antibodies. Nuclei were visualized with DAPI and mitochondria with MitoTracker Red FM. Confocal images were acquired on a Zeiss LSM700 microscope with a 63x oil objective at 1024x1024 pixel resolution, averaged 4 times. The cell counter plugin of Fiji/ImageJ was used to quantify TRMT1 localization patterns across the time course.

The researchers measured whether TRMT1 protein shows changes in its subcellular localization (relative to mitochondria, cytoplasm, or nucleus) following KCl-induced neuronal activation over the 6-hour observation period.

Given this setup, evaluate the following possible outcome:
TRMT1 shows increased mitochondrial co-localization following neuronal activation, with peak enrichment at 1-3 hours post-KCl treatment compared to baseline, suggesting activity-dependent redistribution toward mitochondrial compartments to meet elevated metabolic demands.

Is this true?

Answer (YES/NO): NO